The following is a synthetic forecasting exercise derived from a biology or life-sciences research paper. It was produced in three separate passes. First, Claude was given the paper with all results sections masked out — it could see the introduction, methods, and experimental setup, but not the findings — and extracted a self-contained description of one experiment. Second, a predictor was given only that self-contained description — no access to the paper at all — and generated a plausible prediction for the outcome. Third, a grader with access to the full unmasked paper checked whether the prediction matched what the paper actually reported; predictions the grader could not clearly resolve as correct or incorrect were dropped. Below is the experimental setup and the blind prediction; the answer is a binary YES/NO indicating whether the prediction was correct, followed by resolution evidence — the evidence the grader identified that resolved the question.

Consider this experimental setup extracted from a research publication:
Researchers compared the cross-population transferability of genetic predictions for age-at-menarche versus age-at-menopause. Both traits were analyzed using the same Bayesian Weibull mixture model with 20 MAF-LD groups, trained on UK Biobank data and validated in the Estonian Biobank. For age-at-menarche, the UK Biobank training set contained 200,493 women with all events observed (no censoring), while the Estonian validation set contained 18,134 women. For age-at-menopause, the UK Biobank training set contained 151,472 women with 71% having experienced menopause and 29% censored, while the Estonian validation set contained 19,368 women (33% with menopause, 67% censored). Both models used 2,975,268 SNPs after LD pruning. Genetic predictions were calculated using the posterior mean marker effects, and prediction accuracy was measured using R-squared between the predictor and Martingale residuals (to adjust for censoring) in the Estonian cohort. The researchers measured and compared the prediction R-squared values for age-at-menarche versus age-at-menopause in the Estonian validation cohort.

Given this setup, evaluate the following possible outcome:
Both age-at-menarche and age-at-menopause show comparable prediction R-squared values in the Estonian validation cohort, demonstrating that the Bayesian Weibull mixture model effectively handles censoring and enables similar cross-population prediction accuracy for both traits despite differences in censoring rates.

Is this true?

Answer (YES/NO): NO